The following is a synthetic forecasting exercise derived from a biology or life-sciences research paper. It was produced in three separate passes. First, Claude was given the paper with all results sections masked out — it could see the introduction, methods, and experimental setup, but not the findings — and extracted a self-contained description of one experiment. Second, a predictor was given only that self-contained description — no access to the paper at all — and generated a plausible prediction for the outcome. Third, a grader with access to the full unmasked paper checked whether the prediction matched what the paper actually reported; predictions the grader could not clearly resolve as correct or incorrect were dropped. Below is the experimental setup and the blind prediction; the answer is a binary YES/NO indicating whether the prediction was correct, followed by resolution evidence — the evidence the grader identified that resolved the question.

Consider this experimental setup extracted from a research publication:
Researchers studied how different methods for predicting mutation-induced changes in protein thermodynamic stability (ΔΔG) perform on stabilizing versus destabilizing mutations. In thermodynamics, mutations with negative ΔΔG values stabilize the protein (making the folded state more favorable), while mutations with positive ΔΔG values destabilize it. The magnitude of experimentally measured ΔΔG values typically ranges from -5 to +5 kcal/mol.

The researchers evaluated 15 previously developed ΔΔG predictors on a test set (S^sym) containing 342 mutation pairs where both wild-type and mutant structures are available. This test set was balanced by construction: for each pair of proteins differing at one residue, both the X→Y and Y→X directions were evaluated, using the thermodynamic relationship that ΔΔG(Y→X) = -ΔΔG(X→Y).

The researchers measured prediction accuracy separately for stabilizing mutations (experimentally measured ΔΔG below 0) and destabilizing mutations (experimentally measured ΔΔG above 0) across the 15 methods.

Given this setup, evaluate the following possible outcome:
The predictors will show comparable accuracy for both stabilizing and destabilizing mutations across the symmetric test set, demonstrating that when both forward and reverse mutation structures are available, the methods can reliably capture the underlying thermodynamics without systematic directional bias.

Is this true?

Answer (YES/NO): NO